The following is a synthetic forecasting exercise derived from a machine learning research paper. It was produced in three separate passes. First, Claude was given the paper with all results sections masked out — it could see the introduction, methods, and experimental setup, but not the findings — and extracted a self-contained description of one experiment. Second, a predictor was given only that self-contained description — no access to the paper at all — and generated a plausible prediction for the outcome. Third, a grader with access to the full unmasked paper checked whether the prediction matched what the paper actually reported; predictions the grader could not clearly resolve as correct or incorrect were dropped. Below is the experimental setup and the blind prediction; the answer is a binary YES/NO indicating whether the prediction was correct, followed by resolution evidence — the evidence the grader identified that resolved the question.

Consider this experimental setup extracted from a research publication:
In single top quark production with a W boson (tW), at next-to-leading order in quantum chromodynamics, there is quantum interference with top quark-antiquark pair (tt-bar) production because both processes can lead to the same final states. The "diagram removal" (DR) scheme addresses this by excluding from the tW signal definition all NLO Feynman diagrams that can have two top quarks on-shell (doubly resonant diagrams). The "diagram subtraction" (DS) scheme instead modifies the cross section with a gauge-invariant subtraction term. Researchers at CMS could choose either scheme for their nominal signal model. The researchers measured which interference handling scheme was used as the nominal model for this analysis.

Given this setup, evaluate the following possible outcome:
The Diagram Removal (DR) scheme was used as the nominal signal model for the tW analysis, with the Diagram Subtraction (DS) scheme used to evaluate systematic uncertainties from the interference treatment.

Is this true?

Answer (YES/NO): YES